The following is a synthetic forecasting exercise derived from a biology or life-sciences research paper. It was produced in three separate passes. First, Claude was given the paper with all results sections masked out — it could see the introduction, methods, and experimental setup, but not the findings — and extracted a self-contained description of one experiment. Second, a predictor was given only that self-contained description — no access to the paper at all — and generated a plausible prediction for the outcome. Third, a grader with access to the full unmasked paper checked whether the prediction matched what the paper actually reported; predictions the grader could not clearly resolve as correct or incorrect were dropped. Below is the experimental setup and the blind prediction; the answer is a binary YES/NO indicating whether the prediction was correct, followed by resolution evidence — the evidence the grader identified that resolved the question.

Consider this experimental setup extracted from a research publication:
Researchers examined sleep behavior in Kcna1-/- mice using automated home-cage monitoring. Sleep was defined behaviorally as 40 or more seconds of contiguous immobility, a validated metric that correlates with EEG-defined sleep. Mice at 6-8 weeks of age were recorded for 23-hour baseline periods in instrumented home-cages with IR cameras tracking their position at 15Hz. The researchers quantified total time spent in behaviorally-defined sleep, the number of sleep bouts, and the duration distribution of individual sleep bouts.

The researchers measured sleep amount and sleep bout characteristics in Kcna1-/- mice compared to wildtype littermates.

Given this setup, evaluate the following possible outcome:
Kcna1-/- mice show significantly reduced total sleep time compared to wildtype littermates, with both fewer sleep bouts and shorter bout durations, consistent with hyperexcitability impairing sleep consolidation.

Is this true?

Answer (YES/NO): YES